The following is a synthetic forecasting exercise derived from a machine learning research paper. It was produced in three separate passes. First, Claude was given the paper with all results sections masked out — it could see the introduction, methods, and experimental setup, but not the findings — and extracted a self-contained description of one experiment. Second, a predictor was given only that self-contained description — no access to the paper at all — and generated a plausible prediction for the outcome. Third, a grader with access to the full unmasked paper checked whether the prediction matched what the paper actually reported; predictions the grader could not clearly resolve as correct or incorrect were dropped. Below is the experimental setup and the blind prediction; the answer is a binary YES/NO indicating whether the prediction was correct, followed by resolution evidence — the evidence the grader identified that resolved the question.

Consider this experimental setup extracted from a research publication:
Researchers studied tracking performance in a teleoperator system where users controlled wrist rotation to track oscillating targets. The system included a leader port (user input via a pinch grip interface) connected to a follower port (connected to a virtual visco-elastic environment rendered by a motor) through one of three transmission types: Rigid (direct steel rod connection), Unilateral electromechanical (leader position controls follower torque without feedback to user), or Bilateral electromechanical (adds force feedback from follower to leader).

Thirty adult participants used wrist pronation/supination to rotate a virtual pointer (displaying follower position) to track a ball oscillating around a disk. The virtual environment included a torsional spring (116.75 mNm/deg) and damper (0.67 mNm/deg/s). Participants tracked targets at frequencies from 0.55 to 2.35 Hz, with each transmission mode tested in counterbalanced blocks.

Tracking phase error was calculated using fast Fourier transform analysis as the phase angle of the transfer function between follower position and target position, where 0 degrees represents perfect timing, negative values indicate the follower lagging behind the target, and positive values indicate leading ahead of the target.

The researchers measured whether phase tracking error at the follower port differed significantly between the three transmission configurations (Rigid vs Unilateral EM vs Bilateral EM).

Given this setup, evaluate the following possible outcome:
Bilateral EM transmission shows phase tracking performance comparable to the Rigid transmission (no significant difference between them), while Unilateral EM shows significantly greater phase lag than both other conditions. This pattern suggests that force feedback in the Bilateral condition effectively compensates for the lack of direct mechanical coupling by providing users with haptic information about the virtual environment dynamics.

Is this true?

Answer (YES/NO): NO